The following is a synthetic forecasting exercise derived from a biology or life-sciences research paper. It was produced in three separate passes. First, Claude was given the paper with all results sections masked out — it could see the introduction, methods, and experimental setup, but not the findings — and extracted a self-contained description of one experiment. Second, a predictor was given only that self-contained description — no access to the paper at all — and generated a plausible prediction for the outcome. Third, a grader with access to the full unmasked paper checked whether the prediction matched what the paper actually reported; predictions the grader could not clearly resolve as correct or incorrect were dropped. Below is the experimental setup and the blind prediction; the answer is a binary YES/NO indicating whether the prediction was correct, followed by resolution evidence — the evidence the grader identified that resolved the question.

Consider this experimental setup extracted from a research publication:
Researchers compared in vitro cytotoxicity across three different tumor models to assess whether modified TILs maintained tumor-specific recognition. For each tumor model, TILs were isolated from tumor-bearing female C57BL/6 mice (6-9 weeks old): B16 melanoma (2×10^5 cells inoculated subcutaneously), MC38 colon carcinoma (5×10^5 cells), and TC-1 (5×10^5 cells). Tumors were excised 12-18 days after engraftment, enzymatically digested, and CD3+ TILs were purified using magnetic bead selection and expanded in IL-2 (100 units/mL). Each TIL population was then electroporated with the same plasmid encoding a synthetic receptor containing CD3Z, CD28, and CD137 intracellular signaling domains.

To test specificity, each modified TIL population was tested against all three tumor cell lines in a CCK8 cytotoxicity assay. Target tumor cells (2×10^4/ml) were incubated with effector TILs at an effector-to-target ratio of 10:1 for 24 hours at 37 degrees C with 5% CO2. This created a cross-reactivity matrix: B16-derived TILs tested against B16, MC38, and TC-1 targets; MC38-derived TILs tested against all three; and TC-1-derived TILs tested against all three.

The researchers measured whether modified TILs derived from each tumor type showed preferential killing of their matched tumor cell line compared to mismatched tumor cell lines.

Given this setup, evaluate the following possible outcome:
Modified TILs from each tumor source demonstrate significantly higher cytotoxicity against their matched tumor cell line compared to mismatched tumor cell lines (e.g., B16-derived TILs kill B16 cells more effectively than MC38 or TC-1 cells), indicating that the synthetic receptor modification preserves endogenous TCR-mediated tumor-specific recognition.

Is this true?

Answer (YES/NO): YES